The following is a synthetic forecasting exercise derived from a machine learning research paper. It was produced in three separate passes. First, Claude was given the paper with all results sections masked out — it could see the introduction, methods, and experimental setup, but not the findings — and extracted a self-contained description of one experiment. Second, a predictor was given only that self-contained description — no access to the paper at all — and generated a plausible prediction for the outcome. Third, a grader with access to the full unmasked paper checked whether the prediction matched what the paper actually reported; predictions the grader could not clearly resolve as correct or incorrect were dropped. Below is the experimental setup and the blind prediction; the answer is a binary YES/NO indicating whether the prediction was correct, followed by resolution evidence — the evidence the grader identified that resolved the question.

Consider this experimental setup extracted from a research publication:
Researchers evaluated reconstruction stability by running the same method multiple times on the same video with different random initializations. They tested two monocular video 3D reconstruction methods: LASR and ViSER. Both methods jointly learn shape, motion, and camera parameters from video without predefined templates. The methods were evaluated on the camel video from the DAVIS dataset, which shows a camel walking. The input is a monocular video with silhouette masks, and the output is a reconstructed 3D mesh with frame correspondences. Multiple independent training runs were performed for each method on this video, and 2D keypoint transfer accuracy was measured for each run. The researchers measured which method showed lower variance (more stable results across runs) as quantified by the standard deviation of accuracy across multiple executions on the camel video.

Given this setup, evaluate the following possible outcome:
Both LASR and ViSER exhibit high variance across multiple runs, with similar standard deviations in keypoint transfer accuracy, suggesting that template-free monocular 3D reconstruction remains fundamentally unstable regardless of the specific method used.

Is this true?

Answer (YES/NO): NO